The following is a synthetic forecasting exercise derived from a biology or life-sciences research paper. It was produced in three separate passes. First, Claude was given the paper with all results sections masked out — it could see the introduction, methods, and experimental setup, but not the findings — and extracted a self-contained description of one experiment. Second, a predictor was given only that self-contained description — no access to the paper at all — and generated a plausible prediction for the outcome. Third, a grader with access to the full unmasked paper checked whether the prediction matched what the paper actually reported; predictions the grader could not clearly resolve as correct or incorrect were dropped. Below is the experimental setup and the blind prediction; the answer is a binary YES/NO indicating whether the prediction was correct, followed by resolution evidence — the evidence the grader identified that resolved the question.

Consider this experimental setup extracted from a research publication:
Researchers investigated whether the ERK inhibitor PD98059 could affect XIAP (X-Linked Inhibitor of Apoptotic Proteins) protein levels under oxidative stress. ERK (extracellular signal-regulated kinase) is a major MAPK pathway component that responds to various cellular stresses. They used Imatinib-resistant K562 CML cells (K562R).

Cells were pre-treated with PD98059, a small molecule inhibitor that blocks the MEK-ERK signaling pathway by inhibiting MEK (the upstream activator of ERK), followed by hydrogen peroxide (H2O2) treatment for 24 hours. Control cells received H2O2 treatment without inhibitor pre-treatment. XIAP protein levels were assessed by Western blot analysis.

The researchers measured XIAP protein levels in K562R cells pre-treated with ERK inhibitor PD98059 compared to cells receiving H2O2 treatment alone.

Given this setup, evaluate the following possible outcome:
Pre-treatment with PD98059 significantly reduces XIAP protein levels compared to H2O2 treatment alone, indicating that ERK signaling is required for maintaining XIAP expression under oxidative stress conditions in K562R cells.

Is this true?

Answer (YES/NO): NO